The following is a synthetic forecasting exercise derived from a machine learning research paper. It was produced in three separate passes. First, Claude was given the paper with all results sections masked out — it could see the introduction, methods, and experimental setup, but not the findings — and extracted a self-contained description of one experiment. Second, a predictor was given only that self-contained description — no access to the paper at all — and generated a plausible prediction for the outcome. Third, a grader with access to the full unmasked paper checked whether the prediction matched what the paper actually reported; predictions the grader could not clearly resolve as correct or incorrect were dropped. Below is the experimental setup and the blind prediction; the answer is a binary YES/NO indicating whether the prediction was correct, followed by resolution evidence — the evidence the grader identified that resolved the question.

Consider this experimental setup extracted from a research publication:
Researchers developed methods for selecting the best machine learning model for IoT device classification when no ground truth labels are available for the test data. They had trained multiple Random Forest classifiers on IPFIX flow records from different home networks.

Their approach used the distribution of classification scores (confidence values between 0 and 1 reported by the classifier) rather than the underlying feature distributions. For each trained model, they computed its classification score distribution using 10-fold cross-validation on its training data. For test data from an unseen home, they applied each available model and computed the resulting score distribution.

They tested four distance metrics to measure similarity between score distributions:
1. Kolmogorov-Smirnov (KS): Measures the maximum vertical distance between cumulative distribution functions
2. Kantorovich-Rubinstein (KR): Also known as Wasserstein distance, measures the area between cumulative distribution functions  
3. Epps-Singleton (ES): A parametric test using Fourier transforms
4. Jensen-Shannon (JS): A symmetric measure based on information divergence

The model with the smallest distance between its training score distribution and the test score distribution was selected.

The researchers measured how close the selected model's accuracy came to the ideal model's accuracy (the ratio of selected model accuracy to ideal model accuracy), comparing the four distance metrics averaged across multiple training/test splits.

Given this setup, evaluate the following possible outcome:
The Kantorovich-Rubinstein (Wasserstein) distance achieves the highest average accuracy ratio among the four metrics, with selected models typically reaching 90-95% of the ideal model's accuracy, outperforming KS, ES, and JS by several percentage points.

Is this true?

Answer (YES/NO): NO